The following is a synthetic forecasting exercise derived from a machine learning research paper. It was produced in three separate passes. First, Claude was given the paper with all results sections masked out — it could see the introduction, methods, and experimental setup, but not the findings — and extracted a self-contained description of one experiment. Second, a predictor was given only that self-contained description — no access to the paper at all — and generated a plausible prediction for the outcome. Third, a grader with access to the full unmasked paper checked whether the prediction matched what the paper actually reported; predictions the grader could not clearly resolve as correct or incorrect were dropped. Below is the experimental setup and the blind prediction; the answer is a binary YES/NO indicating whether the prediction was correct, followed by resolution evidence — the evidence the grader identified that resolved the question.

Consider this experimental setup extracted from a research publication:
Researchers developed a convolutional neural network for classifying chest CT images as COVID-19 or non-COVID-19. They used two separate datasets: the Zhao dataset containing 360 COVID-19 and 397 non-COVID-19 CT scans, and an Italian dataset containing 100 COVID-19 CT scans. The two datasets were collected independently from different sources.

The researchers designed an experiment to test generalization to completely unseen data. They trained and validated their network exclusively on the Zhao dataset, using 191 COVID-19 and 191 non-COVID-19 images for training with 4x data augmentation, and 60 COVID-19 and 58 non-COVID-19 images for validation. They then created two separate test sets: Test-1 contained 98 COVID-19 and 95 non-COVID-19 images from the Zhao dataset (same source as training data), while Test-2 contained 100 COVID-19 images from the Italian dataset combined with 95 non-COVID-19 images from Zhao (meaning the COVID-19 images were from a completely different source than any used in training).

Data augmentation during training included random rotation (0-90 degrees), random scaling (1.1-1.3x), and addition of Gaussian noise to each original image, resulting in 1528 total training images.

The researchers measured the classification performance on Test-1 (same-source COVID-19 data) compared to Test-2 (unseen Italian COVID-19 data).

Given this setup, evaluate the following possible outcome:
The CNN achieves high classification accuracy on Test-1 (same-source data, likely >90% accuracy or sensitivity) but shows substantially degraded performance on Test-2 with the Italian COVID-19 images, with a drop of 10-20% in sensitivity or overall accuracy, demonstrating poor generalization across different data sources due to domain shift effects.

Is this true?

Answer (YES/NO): NO